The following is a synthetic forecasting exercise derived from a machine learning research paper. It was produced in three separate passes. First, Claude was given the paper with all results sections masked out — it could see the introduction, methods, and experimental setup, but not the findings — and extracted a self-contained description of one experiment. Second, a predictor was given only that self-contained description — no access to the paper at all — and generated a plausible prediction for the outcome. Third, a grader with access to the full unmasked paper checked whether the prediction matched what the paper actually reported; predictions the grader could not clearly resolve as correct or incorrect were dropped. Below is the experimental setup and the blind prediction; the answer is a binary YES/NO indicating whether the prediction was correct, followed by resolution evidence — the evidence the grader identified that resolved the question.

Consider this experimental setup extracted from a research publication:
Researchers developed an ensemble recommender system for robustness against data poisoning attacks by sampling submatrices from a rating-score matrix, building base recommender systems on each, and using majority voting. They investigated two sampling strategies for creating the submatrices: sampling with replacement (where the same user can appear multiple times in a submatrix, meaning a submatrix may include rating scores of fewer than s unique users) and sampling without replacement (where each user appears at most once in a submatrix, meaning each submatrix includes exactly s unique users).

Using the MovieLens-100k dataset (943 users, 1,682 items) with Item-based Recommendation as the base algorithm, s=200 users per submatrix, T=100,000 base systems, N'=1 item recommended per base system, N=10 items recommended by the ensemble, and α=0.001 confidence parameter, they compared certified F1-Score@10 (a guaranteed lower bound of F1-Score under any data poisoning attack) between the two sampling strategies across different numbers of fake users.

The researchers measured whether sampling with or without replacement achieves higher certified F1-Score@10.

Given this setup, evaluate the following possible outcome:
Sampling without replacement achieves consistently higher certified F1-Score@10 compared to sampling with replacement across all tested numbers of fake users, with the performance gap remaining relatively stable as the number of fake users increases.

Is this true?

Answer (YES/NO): NO